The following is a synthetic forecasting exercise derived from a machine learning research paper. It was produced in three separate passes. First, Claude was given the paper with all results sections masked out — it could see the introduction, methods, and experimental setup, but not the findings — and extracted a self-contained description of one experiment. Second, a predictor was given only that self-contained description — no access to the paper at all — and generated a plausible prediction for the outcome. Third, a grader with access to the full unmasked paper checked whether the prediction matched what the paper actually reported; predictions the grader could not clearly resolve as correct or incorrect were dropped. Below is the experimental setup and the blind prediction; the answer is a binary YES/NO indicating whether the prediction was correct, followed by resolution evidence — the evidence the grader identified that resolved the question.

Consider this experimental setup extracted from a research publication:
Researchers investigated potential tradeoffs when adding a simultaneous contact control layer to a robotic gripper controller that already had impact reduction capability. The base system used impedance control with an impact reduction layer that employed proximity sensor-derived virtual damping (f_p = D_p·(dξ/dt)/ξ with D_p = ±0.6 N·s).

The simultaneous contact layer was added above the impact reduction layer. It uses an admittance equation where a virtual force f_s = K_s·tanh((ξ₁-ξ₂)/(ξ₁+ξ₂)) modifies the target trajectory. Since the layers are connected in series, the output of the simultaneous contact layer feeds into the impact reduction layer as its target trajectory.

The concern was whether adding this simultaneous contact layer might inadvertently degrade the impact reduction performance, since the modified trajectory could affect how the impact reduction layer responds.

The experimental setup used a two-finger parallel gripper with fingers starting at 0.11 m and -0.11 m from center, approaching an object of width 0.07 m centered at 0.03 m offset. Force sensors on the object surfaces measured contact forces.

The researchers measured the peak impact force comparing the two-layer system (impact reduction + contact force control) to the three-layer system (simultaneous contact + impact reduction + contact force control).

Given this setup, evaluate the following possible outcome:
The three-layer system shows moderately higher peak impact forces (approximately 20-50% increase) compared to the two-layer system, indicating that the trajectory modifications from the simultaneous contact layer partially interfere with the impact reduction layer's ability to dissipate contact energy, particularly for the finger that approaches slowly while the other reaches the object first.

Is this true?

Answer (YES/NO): NO